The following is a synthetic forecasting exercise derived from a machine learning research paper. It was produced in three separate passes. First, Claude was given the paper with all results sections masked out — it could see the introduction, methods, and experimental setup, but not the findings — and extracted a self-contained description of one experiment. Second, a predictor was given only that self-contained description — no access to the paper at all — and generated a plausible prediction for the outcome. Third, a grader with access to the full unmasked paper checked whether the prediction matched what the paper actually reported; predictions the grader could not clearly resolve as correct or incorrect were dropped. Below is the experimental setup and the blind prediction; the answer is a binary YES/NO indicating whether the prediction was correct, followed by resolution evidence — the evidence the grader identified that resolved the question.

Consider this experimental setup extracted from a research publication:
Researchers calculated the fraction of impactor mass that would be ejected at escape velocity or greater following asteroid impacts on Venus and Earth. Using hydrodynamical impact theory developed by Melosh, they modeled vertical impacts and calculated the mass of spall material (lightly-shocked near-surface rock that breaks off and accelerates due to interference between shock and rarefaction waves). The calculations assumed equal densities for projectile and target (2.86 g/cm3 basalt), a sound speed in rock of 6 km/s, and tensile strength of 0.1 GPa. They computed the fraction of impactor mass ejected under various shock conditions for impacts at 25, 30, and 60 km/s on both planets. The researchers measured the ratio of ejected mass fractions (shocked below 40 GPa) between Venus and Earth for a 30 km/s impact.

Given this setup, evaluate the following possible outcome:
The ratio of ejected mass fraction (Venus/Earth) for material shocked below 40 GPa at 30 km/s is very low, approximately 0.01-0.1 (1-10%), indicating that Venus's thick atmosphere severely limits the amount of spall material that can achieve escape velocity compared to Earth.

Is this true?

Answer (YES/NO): NO